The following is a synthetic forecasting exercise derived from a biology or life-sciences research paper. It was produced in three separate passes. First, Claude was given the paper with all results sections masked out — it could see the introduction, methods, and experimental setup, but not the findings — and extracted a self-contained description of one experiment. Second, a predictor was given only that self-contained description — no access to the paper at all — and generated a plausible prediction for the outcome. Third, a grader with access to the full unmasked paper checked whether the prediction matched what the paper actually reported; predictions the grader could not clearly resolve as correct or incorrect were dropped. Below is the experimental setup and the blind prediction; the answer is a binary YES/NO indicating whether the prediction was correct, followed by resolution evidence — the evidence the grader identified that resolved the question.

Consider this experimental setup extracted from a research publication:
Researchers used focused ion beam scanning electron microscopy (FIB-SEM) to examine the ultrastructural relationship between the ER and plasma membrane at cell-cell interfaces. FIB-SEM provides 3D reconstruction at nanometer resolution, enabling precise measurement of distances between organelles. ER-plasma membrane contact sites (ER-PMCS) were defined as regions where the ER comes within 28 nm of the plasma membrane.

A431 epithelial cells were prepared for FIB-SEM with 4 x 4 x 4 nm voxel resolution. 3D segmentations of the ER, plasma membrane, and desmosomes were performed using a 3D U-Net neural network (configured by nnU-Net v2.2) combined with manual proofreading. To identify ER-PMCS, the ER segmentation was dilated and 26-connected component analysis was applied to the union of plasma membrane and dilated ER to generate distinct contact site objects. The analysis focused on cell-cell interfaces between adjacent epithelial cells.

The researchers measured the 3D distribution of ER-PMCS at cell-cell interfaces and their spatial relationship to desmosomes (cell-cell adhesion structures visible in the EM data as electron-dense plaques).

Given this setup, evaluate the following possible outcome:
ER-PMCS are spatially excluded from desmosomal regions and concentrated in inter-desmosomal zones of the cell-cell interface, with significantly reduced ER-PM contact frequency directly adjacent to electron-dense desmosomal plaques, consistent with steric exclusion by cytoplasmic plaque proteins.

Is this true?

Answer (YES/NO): NO